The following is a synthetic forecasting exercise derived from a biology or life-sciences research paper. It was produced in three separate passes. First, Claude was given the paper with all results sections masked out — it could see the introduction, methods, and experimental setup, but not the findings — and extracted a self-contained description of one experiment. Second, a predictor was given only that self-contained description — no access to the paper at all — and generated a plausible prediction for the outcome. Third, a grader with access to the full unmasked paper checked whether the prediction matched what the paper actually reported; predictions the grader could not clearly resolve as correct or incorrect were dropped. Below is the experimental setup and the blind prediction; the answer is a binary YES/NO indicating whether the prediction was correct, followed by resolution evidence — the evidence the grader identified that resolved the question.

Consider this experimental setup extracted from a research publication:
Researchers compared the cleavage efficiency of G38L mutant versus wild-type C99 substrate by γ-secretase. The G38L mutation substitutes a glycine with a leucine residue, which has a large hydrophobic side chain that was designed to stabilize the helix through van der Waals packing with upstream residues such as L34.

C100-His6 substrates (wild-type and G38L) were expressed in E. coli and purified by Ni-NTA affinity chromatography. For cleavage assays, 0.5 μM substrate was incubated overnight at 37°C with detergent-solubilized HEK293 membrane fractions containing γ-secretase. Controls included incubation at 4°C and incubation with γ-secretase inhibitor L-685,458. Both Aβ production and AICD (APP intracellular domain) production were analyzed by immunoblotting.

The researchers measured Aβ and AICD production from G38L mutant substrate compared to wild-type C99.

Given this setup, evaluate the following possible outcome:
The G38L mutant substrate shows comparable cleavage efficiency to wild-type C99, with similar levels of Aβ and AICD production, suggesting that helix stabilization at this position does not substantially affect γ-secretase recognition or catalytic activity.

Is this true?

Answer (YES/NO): NO